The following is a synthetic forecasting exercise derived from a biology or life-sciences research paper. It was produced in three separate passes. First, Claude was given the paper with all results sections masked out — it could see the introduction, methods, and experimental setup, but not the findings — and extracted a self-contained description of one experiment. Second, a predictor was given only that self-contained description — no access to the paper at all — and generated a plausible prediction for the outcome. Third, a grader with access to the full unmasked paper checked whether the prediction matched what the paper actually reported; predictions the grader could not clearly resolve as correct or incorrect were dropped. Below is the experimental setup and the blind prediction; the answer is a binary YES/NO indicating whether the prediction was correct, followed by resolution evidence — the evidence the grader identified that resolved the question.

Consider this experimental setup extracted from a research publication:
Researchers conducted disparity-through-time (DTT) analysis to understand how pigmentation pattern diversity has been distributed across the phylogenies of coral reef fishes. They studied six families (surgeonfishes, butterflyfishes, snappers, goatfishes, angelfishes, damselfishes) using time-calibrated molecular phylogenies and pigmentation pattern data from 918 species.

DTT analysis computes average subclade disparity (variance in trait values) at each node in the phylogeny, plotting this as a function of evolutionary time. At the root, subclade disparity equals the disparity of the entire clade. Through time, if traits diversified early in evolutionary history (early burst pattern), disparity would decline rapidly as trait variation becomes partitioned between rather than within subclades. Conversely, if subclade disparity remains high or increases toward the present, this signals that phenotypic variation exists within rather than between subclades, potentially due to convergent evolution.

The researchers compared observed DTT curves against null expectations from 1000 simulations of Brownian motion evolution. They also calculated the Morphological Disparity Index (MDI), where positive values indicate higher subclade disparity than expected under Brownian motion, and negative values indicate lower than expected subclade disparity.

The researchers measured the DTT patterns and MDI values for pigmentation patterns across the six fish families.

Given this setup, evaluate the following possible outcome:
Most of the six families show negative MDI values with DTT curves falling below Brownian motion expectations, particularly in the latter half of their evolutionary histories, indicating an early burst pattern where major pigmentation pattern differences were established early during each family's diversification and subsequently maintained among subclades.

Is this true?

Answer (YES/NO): NO